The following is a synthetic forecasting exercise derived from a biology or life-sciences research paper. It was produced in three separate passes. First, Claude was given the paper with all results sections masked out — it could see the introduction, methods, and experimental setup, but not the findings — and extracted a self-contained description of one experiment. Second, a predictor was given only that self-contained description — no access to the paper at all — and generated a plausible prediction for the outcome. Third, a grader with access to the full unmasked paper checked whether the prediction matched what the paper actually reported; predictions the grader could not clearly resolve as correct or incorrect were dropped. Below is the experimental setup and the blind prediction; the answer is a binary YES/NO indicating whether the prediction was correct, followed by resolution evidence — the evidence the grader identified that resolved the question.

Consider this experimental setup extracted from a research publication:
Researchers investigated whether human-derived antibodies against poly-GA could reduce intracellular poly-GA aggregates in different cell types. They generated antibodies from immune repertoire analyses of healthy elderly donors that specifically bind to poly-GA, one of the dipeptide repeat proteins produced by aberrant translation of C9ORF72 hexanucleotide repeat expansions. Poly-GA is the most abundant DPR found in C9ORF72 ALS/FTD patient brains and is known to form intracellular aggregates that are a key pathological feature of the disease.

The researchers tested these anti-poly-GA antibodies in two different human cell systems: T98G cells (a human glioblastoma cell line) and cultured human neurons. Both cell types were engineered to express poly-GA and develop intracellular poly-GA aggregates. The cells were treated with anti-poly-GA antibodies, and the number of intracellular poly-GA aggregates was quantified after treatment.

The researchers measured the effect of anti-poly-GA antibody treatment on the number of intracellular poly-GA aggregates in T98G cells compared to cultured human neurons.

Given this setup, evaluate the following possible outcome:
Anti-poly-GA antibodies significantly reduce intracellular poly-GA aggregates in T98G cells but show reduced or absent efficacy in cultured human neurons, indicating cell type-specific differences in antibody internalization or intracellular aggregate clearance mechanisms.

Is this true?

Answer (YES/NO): YES